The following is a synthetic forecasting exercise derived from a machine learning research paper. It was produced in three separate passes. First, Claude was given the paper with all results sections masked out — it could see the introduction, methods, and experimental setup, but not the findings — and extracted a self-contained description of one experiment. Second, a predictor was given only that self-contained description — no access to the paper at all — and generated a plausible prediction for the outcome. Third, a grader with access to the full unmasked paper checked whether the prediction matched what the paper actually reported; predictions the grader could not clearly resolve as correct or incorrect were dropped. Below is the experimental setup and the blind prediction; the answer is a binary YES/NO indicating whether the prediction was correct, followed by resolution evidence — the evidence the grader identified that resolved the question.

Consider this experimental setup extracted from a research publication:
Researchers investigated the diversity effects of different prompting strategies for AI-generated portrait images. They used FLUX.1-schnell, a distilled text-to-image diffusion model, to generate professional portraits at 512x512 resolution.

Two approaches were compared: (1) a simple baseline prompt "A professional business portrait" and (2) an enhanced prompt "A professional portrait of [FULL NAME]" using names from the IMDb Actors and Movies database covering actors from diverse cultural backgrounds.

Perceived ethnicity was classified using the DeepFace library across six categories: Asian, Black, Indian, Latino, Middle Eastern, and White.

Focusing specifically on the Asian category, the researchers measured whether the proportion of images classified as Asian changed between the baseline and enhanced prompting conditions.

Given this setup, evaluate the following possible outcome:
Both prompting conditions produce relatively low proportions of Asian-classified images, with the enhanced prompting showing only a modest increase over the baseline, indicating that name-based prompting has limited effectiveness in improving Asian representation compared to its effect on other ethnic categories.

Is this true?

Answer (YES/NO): NO